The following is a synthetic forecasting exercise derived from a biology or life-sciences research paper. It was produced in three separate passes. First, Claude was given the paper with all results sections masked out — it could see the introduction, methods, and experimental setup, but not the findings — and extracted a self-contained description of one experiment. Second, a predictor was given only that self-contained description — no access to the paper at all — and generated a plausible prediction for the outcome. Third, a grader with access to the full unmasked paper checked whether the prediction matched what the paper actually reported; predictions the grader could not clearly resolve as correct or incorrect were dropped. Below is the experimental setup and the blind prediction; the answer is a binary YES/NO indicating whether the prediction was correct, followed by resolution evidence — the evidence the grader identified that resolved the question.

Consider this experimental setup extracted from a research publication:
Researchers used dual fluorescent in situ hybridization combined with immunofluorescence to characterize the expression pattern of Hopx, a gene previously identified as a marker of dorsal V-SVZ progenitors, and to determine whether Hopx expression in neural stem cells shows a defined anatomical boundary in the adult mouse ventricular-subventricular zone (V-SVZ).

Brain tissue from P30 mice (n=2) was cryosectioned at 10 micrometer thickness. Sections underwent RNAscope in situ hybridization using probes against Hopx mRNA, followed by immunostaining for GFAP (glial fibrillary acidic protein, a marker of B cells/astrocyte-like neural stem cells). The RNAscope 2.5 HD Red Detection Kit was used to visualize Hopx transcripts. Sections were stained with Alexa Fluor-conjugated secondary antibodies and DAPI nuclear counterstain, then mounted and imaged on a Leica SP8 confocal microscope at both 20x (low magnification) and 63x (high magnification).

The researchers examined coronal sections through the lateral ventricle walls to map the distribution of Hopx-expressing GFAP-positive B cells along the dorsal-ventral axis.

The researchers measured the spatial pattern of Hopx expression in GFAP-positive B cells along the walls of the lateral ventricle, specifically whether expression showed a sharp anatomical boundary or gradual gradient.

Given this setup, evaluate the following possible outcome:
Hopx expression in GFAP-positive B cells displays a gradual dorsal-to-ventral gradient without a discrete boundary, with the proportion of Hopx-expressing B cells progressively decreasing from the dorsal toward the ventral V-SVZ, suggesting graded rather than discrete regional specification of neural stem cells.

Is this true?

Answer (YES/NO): NO